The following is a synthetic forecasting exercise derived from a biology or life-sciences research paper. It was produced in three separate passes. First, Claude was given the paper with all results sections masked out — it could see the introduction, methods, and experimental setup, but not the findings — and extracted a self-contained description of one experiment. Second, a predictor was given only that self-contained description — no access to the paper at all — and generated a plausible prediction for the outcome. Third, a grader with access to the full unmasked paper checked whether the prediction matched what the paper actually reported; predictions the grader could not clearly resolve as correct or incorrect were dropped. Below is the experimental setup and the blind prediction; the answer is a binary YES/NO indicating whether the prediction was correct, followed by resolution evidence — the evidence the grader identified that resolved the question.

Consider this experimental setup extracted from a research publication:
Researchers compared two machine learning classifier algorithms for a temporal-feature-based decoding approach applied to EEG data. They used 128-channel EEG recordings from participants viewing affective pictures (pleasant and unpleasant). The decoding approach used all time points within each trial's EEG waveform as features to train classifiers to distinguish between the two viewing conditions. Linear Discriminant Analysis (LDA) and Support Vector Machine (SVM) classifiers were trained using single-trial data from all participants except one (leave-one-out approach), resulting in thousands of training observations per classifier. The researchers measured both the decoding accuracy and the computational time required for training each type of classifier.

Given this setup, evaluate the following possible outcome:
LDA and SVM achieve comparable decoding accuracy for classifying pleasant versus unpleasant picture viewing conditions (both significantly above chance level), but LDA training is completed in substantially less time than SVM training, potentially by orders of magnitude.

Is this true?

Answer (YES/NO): YES